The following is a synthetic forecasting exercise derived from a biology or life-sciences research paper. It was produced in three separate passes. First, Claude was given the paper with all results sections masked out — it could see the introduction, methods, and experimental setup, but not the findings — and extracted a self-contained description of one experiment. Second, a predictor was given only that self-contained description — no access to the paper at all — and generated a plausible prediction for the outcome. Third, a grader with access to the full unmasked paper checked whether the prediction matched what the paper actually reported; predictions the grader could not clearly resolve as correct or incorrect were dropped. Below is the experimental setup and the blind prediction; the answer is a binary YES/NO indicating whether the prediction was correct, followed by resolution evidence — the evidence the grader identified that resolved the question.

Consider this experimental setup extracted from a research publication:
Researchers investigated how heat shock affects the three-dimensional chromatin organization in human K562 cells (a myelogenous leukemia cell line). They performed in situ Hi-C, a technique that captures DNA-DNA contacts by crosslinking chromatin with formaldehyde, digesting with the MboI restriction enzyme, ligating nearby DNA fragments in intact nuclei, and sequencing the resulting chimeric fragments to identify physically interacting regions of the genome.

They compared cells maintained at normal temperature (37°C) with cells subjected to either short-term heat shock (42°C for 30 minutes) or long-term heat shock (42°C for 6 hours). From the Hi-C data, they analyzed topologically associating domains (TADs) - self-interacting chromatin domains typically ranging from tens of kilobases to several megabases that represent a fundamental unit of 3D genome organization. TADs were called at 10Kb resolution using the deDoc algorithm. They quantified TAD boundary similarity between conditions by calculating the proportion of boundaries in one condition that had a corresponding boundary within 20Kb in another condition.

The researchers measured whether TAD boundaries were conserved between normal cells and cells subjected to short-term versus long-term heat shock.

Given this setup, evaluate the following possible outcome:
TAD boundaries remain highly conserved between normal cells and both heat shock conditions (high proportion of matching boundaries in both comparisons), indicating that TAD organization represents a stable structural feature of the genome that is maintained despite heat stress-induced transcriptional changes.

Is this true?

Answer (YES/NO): YES